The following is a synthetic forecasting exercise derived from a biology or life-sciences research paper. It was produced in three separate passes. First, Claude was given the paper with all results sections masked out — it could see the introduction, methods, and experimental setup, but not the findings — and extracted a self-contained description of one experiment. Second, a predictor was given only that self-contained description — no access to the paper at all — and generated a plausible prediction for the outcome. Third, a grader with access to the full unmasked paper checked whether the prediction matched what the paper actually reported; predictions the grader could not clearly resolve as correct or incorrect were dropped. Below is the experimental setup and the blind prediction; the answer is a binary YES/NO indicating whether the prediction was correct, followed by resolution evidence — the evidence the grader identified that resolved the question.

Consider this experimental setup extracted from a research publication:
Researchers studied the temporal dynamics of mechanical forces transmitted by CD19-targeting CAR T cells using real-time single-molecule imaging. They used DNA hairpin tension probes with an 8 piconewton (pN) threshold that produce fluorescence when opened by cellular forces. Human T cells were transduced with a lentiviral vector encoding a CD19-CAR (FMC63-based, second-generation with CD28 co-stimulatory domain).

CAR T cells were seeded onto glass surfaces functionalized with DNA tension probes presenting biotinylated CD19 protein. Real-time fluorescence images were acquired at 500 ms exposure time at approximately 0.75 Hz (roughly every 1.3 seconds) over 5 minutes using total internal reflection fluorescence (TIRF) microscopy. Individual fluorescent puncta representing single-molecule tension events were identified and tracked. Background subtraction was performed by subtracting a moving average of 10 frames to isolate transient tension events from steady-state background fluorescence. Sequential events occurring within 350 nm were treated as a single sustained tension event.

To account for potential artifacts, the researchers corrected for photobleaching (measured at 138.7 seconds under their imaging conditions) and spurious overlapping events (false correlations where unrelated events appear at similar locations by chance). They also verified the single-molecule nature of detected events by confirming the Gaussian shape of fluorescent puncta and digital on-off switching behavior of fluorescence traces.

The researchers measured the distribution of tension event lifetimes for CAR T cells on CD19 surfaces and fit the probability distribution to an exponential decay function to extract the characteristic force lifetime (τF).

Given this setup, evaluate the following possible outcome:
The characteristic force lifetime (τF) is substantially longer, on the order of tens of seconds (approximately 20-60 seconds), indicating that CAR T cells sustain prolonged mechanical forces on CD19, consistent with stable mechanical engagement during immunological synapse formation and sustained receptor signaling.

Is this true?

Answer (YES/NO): NO